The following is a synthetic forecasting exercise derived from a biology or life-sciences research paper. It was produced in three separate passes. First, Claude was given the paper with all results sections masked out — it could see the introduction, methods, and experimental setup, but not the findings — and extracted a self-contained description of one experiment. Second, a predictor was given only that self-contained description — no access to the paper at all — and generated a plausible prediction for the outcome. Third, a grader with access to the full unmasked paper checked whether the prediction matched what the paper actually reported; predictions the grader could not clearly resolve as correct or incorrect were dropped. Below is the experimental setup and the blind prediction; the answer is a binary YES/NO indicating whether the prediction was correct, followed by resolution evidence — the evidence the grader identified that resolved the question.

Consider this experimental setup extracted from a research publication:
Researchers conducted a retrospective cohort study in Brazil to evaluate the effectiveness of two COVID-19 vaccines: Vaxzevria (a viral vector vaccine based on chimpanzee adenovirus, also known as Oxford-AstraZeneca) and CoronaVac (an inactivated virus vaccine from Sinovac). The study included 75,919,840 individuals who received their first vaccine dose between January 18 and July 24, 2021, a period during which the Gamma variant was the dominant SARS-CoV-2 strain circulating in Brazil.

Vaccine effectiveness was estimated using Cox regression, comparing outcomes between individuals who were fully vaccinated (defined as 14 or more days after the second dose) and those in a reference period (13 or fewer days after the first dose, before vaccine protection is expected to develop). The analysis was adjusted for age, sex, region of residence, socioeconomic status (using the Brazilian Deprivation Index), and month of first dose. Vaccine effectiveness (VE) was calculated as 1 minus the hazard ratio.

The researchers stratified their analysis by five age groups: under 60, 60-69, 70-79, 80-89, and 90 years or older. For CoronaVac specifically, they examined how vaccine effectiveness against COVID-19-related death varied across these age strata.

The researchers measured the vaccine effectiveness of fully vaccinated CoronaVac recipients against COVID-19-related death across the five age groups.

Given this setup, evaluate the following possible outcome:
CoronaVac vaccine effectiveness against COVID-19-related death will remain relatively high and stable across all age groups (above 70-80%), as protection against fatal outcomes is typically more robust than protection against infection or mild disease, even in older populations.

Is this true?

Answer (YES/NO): NO